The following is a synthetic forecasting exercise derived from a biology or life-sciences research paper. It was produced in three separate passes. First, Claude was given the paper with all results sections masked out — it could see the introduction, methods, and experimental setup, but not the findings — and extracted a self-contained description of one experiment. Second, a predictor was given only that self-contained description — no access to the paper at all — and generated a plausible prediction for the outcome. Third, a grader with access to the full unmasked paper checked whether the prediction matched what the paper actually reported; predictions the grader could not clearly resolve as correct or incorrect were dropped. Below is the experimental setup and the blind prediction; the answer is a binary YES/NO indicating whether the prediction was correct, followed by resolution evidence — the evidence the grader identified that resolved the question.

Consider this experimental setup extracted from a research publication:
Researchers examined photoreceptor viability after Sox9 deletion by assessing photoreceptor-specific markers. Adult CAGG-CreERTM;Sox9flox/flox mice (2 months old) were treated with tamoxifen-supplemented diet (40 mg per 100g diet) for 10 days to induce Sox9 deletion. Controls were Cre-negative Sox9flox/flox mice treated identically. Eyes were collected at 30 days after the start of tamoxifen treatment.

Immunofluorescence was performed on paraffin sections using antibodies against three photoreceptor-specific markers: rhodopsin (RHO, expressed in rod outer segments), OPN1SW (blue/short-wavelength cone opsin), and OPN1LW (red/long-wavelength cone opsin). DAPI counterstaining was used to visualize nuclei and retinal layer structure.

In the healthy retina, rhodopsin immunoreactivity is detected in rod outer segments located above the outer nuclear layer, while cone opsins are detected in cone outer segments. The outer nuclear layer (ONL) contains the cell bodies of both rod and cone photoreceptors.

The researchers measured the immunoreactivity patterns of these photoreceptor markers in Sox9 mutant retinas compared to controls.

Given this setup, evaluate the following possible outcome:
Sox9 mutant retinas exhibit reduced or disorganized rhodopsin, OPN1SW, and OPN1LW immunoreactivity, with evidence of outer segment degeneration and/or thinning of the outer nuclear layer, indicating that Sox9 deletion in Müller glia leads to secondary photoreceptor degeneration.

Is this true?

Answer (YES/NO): YES